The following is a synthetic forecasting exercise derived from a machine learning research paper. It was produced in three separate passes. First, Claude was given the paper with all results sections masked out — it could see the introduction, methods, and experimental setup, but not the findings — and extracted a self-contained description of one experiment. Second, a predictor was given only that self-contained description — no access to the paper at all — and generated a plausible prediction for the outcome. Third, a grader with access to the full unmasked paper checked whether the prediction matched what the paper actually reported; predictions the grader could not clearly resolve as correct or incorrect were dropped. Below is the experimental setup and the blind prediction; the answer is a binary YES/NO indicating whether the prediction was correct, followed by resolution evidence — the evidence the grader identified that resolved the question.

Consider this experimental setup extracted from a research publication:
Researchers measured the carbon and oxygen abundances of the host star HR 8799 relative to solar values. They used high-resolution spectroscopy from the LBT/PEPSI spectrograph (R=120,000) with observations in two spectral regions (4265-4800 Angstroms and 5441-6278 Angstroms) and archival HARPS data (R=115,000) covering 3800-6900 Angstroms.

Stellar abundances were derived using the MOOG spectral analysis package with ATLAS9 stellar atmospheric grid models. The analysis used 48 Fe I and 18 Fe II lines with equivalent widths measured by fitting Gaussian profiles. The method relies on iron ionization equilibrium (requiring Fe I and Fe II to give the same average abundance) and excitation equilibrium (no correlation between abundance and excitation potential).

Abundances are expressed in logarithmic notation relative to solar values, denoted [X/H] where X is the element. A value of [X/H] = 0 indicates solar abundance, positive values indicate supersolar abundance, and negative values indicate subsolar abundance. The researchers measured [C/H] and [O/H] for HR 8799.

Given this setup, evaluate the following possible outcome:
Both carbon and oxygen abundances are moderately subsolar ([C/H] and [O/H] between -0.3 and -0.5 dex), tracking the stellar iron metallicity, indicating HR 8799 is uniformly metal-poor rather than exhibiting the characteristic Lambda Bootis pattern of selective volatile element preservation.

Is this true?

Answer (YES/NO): NO